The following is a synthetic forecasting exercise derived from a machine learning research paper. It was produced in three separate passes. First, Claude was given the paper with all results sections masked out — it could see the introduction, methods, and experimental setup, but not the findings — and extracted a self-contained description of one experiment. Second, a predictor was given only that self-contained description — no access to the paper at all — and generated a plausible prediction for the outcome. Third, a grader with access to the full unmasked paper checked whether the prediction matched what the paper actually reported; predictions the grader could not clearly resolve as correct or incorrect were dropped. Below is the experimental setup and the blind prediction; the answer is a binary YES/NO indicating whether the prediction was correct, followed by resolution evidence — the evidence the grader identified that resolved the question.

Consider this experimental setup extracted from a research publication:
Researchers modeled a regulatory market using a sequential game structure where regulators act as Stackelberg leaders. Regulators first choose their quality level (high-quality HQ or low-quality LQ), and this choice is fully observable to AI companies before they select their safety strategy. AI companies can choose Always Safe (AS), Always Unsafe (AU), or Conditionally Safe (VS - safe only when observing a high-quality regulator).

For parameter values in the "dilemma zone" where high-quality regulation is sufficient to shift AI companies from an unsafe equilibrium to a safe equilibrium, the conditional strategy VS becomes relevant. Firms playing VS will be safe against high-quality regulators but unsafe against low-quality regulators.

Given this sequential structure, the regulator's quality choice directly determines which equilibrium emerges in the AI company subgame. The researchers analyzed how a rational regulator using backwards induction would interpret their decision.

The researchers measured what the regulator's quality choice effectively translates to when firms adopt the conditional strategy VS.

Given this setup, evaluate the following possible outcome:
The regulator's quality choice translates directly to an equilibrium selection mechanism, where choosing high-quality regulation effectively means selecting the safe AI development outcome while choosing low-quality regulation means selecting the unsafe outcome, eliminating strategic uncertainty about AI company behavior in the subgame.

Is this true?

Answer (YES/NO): YES